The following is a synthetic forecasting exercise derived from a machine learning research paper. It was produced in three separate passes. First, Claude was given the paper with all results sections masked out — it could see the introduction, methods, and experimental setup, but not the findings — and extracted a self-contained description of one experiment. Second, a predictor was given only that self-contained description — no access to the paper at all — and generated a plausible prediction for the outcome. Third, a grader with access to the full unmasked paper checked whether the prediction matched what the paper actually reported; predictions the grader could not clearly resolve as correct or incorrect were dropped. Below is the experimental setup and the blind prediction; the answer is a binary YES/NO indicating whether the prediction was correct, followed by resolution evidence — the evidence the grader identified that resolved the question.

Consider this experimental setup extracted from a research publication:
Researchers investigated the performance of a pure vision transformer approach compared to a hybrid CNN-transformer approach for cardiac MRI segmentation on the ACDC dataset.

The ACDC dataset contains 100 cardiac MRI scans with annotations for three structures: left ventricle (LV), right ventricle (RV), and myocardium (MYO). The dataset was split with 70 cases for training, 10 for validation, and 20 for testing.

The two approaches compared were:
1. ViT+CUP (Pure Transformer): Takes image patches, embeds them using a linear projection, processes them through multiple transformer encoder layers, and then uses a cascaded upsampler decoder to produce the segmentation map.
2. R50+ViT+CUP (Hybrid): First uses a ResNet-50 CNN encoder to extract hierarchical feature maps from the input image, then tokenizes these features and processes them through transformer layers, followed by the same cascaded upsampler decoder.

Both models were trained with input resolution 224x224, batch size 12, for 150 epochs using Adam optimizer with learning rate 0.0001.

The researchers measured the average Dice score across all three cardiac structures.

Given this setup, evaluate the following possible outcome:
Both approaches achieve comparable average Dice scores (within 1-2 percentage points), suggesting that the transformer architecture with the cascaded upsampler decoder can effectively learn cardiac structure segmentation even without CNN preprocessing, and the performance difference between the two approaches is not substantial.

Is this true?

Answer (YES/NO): NO